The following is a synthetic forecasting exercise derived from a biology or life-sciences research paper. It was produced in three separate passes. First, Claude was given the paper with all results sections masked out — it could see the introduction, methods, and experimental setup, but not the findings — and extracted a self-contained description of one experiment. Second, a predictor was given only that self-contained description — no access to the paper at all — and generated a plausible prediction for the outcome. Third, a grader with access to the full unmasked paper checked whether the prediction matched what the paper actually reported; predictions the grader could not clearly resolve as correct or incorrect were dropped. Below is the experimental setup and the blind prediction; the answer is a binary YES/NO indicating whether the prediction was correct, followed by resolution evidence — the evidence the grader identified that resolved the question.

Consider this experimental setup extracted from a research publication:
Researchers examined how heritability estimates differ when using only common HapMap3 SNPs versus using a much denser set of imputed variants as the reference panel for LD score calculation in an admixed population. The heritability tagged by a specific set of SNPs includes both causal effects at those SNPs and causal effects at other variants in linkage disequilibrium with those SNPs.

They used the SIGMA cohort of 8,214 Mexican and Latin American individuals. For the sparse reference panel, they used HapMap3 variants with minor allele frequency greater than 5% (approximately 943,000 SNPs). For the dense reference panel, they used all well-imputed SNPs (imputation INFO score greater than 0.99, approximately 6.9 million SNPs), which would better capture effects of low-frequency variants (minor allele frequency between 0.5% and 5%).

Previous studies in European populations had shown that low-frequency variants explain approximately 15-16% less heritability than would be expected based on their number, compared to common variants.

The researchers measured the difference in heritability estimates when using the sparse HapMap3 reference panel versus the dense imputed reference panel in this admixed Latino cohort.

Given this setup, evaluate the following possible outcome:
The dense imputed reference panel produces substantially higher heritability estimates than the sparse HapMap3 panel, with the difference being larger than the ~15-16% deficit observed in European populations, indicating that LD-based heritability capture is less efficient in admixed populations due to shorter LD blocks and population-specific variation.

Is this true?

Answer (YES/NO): NO